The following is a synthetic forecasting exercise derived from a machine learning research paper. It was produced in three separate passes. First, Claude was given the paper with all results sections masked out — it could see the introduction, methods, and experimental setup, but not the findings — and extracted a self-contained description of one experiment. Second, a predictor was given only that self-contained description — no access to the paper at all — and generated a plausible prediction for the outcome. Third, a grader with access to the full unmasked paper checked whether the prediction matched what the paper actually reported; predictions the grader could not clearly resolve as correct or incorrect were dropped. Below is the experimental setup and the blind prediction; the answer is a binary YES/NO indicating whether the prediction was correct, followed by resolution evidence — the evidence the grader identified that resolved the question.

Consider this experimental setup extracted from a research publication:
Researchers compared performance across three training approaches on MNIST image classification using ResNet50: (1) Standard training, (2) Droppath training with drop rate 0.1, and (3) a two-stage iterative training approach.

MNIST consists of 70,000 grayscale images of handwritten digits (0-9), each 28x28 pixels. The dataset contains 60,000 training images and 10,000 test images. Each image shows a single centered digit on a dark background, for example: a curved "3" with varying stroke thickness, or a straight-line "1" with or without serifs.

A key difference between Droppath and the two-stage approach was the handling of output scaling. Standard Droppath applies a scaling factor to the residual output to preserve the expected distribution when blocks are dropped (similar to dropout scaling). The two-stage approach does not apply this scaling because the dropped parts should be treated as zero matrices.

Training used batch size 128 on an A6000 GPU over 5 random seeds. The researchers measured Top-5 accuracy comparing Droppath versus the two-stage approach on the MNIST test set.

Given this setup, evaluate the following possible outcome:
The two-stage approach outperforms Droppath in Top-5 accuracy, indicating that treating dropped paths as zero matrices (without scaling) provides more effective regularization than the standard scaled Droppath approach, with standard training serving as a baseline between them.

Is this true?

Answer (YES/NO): NO